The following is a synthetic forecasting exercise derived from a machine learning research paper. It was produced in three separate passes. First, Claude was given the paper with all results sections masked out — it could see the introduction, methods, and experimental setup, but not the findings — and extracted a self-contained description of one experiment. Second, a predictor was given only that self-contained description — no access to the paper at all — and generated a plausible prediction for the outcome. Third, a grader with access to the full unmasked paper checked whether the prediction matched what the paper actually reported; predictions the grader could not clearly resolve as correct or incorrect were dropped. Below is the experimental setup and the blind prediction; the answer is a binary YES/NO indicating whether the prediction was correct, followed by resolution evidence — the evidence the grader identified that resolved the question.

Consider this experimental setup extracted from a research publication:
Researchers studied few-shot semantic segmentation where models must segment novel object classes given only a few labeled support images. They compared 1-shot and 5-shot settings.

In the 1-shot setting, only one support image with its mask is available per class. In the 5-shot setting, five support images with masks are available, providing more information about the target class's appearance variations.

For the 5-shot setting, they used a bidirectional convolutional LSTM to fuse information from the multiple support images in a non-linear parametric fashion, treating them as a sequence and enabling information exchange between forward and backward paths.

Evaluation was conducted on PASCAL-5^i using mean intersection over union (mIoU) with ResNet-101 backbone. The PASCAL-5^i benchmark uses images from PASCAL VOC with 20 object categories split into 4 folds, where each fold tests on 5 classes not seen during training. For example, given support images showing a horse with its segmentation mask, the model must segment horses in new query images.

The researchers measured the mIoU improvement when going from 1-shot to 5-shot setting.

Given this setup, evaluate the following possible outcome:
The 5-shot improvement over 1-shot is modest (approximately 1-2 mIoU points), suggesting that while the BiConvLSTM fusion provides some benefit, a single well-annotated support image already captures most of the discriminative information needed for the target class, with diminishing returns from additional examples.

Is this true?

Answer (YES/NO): NO